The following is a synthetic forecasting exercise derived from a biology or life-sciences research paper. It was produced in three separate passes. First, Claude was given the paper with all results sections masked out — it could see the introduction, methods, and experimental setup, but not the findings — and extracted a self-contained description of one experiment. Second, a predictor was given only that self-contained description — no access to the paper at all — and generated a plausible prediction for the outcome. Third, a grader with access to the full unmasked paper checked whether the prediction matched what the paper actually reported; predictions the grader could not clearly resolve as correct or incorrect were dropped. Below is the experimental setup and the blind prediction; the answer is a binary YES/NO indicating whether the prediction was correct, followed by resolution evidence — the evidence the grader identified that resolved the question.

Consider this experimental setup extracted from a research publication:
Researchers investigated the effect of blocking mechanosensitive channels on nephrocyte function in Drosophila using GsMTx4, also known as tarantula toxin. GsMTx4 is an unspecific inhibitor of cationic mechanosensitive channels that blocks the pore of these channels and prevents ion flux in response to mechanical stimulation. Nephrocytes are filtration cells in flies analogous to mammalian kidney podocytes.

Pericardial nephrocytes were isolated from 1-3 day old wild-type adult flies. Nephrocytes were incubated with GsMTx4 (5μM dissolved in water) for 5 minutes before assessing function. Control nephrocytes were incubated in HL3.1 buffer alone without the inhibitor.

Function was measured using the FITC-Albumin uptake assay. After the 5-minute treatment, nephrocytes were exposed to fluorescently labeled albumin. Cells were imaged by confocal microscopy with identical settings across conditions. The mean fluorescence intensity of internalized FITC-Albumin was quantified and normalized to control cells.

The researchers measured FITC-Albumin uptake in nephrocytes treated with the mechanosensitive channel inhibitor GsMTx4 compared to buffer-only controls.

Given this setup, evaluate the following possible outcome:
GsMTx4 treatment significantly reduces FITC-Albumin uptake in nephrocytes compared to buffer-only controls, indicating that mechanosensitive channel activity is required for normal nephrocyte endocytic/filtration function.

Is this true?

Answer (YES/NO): NO